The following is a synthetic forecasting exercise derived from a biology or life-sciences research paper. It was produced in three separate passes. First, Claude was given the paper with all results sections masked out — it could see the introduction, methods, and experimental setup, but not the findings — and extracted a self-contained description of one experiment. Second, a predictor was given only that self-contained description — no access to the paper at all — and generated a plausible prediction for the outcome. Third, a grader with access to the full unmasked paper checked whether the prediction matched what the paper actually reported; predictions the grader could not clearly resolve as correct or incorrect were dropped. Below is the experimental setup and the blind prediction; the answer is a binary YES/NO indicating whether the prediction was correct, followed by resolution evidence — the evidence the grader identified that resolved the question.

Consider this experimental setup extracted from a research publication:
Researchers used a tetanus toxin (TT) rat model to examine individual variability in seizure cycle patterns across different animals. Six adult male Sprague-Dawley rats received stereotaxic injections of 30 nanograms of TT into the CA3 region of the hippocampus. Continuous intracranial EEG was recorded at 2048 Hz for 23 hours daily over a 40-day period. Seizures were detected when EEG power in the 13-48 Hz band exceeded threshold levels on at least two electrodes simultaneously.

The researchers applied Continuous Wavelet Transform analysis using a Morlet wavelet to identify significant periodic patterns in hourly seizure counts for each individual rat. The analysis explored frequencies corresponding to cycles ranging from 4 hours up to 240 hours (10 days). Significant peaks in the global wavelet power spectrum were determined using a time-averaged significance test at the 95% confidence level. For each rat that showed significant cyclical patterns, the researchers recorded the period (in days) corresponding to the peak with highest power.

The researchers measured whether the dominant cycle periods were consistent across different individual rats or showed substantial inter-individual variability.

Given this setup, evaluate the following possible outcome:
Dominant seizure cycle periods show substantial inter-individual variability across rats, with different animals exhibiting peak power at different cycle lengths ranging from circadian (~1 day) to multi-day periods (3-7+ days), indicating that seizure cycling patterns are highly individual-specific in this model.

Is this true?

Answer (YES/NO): NO